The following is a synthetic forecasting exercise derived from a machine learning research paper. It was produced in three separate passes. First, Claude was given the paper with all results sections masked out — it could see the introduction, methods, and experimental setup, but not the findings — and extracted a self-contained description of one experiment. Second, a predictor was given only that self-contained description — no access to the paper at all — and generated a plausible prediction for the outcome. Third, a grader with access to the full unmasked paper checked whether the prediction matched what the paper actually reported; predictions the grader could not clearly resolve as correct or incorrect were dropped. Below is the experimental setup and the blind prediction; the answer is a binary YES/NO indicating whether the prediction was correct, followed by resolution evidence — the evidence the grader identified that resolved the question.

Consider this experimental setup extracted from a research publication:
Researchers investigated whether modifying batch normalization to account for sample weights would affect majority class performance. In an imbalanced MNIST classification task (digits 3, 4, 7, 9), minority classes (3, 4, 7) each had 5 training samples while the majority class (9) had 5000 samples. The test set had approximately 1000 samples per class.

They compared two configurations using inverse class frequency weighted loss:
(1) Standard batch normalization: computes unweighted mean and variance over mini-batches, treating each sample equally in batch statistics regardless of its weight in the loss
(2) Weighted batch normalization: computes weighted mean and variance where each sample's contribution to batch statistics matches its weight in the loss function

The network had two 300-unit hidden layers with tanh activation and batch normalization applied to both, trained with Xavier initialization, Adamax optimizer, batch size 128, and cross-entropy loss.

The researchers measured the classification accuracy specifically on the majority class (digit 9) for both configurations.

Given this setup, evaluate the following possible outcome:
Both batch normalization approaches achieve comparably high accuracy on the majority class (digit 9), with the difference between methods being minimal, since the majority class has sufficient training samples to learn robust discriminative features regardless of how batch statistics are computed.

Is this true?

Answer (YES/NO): YES